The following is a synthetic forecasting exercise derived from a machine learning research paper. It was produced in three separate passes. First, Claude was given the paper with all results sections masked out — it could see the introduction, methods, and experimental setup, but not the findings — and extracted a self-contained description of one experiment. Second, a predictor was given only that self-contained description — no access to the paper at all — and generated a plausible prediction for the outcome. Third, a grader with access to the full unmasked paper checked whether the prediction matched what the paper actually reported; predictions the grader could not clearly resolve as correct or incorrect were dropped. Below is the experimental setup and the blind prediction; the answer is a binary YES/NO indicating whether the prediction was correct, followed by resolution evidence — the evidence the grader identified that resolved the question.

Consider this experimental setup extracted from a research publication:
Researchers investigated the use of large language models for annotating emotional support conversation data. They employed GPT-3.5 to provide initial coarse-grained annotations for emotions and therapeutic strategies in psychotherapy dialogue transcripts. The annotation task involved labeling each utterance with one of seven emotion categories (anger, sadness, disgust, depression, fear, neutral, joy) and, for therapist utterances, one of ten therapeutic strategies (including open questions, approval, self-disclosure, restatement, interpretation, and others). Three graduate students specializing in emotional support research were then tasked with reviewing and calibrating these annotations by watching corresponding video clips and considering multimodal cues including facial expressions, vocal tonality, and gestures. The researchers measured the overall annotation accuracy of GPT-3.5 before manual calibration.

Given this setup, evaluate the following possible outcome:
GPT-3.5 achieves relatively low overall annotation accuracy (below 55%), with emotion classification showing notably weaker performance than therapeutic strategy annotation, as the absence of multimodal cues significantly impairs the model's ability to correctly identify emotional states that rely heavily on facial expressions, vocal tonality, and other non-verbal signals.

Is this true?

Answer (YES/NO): NO